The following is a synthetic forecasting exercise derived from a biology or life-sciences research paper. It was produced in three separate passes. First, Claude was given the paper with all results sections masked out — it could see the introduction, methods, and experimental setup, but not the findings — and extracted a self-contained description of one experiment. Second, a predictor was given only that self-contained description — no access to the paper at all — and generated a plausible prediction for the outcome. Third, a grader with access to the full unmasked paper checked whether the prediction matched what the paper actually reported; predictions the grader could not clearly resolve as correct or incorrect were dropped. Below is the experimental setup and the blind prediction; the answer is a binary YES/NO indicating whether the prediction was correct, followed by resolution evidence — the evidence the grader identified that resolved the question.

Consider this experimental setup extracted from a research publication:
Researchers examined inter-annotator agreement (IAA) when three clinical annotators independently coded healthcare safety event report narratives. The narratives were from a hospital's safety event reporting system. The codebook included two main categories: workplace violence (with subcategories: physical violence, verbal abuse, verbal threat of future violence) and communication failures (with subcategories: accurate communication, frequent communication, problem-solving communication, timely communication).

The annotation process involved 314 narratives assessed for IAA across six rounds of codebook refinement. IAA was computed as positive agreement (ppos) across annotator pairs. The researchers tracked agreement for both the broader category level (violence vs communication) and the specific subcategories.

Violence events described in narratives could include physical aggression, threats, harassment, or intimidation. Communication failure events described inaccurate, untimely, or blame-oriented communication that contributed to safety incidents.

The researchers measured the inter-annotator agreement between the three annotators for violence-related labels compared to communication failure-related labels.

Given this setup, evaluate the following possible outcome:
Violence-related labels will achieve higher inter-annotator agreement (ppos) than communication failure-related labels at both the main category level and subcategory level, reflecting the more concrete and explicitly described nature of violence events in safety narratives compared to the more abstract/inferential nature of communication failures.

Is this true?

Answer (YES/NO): YES